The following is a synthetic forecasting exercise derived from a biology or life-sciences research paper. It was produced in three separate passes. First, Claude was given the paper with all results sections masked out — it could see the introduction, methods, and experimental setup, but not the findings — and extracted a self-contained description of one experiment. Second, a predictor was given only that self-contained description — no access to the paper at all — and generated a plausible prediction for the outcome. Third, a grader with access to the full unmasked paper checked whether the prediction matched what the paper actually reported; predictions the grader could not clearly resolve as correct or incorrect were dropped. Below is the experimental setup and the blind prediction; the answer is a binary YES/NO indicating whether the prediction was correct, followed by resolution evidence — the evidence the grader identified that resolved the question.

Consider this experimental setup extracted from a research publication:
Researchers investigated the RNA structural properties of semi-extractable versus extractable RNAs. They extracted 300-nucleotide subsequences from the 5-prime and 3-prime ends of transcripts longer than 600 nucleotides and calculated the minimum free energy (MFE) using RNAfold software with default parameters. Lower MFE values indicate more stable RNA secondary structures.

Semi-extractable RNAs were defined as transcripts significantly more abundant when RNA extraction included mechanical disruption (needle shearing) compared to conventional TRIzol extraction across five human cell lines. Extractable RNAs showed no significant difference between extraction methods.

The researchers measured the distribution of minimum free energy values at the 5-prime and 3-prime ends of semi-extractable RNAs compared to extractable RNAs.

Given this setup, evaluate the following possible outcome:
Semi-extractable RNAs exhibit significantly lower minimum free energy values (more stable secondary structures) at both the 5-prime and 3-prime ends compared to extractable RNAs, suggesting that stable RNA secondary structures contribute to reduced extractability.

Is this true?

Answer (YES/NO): NO